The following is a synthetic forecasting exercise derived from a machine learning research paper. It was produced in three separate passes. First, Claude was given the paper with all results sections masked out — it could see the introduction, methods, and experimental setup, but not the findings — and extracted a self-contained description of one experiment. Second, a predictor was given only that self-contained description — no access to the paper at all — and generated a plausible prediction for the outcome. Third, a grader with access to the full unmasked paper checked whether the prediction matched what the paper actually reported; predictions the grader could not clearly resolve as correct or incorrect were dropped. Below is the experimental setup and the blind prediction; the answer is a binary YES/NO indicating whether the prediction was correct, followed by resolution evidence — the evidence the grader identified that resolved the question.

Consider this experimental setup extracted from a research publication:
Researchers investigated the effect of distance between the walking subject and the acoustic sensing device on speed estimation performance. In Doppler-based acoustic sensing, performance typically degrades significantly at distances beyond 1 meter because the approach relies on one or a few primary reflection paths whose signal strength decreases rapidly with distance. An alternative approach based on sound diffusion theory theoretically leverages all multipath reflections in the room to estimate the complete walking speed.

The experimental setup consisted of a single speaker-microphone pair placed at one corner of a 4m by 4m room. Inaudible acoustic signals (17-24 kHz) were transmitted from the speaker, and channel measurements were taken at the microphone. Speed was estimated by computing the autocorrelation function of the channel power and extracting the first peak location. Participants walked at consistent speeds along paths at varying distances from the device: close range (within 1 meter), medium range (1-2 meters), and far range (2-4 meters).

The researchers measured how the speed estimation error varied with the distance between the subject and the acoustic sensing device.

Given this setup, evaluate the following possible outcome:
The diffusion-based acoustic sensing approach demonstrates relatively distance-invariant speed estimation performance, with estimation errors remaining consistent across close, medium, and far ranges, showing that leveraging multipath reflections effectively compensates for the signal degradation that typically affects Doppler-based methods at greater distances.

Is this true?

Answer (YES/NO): NO